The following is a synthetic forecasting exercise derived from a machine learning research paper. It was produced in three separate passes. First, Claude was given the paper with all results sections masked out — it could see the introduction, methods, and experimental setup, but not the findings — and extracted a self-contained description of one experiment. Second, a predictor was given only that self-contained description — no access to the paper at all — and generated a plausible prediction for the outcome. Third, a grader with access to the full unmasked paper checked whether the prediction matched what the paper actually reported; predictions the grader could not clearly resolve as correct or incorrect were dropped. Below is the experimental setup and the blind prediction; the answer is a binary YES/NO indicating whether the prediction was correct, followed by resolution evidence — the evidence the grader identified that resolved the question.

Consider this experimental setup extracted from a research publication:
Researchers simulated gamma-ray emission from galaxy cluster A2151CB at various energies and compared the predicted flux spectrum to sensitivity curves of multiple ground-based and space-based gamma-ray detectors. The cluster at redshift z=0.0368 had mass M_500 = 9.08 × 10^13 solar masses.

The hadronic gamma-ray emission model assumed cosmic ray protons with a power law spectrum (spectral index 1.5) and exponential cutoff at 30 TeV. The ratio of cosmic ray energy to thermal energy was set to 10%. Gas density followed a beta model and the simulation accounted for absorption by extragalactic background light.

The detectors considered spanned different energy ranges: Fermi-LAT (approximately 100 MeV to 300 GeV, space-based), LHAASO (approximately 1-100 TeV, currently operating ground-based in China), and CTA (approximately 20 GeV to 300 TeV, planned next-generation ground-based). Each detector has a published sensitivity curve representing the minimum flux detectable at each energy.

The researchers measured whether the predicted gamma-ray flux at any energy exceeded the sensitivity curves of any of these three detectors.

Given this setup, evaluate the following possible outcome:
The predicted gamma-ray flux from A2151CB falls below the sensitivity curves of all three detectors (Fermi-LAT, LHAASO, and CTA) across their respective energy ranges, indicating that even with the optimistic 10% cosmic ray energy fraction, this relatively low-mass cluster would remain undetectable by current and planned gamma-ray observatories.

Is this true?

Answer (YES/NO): NO